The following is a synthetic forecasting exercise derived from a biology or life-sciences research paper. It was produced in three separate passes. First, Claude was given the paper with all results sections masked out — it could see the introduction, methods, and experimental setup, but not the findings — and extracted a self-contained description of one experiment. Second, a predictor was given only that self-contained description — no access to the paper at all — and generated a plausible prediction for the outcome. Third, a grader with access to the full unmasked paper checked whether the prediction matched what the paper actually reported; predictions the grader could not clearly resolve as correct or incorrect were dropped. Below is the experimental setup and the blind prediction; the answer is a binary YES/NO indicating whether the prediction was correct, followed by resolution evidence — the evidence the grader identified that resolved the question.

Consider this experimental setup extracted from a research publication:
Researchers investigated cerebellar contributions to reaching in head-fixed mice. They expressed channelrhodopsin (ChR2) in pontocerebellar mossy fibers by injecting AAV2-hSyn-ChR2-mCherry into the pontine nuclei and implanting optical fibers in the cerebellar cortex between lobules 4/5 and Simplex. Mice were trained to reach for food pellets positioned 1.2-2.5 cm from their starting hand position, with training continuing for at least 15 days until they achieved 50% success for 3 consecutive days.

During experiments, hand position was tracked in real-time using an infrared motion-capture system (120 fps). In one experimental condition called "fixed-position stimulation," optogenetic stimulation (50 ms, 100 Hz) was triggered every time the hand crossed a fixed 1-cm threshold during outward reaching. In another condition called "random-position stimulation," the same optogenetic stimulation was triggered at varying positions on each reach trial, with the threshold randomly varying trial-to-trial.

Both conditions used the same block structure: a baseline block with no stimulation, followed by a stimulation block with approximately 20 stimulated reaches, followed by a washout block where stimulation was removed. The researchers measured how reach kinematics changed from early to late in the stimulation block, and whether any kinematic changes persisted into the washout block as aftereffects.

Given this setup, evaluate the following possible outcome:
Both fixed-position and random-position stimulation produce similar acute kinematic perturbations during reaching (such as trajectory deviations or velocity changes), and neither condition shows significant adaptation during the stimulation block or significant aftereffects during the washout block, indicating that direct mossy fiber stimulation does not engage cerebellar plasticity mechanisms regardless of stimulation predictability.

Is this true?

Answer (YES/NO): NO